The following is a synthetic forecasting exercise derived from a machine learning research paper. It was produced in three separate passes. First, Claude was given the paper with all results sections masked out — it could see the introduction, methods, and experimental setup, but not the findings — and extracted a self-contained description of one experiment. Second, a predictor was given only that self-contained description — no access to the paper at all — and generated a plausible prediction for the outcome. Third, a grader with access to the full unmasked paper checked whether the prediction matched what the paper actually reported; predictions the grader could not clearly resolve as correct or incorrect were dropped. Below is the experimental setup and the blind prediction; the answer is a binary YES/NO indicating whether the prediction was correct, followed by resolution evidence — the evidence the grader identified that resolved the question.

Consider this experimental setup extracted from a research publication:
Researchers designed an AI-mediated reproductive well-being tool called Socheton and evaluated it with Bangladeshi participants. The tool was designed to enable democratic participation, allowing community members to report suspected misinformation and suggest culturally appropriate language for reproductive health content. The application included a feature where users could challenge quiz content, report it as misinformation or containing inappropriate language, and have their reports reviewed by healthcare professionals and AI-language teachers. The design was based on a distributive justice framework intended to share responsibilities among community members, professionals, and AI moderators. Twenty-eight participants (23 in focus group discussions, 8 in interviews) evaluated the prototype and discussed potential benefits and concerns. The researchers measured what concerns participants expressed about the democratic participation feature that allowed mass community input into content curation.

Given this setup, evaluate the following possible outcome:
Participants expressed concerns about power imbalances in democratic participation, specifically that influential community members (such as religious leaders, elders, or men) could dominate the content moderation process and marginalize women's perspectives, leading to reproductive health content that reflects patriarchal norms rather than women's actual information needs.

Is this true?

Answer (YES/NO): NO